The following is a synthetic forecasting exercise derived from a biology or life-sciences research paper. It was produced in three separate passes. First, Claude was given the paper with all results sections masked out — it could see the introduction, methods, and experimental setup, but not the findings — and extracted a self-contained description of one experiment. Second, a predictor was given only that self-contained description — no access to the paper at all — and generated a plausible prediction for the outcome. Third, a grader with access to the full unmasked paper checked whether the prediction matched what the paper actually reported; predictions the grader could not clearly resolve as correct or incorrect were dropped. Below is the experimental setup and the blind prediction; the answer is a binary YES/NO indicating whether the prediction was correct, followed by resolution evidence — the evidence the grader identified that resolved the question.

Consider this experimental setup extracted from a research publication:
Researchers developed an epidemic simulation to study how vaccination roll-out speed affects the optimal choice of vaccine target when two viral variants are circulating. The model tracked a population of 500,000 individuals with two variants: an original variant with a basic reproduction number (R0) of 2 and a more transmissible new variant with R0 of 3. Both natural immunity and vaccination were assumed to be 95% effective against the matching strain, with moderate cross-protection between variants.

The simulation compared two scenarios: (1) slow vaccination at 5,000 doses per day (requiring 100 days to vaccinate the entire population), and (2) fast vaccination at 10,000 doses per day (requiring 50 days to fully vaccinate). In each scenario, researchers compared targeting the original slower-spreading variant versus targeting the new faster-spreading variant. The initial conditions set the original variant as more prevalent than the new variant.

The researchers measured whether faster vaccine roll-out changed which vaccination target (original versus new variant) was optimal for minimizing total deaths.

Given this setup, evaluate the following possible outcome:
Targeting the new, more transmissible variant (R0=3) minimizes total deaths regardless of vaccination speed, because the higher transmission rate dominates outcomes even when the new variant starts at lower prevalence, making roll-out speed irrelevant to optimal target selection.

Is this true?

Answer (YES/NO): NO